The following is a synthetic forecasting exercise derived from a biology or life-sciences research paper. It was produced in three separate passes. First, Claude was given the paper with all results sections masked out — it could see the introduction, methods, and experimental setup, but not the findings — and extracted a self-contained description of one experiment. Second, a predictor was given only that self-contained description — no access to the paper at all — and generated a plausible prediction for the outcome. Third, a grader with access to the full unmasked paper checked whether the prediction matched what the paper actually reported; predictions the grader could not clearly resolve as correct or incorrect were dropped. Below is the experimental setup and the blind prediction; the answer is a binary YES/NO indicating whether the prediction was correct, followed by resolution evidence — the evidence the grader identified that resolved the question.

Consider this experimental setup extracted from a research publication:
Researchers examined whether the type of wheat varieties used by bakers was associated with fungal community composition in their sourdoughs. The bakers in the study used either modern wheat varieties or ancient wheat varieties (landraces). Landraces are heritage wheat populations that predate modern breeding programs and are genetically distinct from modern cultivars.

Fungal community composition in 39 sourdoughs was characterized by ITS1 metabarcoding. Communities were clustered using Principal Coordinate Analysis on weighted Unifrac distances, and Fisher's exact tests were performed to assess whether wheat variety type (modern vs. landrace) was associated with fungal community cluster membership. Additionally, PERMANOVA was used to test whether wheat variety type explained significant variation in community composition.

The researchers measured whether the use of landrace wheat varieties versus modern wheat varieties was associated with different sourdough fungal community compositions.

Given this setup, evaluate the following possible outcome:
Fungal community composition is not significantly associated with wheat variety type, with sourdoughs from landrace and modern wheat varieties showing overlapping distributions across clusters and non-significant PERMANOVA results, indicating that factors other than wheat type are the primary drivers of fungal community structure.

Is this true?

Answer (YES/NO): YES